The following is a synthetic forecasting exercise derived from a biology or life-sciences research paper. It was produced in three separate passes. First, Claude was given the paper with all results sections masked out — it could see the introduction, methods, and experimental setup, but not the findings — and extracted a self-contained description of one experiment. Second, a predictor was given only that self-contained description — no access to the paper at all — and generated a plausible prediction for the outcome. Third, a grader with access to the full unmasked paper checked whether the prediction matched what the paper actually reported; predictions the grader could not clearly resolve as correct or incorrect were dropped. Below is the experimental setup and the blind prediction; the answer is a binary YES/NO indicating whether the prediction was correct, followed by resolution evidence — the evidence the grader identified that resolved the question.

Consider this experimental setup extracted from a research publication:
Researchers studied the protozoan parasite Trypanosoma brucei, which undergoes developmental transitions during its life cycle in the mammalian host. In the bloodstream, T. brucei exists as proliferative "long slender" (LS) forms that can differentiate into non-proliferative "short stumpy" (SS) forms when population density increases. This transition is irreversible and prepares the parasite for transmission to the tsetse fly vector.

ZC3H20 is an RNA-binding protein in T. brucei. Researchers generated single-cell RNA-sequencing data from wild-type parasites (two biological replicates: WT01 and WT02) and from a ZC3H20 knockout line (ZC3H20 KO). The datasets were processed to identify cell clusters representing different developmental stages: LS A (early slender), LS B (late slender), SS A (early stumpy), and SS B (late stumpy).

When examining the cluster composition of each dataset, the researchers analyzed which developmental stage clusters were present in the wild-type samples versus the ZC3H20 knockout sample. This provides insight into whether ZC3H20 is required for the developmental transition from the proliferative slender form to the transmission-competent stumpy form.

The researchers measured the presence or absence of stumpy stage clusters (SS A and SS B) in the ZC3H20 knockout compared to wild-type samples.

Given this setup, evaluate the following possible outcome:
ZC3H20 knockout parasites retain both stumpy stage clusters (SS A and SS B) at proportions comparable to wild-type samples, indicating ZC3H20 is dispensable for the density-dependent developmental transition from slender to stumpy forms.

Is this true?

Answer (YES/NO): NO